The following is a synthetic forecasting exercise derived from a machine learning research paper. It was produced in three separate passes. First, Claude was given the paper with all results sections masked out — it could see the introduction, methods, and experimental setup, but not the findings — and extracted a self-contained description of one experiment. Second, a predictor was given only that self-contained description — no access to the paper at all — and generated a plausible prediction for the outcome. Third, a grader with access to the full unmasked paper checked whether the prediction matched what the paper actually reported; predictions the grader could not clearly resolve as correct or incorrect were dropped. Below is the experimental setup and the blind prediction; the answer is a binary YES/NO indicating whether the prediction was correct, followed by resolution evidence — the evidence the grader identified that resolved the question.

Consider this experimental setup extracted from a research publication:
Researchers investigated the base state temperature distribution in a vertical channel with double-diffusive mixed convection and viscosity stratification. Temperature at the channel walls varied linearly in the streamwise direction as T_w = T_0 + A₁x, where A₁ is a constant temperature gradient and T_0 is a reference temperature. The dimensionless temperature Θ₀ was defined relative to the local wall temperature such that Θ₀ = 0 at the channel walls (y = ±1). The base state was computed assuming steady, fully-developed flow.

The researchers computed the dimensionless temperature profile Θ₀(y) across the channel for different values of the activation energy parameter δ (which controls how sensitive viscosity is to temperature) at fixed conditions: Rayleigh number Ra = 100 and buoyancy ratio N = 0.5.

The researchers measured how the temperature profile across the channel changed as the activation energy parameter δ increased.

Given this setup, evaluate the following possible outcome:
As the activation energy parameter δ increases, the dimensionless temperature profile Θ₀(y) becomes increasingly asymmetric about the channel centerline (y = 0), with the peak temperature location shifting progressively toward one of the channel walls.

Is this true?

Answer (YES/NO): NO